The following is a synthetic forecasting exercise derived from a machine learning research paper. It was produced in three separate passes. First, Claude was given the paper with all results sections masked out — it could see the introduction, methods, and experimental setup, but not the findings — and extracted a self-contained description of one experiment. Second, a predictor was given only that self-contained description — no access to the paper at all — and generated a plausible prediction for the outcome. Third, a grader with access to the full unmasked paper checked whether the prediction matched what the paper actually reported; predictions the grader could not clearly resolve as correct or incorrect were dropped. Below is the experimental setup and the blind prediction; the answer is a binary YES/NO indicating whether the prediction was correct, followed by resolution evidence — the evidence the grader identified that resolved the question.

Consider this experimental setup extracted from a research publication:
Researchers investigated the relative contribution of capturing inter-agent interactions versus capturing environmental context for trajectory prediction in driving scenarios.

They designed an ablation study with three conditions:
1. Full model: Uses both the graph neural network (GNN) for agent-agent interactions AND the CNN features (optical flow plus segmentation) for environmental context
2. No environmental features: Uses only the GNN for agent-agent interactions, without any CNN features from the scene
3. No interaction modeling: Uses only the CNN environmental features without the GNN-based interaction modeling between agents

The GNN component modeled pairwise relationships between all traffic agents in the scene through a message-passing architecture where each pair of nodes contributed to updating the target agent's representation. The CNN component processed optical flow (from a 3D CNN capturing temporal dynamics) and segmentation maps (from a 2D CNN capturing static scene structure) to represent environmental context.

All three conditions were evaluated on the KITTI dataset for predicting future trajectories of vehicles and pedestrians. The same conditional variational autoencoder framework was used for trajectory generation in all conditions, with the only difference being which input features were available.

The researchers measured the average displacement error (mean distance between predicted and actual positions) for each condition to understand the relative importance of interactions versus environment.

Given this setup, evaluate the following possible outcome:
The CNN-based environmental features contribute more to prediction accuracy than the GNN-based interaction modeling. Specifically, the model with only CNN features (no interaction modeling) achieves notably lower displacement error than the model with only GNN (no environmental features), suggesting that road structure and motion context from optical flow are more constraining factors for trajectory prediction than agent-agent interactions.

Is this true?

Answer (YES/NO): NO